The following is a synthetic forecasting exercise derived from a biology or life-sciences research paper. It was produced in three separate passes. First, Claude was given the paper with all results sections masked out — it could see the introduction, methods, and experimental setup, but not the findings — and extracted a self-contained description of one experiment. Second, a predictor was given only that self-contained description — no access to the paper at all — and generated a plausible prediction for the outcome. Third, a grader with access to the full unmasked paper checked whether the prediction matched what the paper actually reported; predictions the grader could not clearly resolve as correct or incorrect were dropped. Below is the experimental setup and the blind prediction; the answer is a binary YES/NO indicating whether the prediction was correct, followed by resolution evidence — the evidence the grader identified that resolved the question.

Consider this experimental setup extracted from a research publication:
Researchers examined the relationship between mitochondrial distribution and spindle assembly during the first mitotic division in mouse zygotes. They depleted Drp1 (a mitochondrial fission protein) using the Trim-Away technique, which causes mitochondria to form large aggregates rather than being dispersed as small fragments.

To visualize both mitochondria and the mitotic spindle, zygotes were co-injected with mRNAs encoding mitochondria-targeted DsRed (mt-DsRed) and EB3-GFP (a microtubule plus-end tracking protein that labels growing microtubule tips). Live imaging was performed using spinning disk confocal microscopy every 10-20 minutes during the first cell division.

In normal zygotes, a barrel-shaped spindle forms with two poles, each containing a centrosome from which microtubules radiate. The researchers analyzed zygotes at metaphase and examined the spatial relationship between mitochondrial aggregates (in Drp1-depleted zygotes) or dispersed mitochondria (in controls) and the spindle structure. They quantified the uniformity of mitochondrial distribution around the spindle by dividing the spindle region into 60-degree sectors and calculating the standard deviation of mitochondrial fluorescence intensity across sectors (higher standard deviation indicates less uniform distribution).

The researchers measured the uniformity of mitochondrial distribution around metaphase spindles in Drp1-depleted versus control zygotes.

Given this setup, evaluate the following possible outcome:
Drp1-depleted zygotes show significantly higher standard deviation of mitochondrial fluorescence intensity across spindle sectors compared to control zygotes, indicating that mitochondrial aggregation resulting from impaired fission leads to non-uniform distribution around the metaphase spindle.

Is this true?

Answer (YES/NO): YES